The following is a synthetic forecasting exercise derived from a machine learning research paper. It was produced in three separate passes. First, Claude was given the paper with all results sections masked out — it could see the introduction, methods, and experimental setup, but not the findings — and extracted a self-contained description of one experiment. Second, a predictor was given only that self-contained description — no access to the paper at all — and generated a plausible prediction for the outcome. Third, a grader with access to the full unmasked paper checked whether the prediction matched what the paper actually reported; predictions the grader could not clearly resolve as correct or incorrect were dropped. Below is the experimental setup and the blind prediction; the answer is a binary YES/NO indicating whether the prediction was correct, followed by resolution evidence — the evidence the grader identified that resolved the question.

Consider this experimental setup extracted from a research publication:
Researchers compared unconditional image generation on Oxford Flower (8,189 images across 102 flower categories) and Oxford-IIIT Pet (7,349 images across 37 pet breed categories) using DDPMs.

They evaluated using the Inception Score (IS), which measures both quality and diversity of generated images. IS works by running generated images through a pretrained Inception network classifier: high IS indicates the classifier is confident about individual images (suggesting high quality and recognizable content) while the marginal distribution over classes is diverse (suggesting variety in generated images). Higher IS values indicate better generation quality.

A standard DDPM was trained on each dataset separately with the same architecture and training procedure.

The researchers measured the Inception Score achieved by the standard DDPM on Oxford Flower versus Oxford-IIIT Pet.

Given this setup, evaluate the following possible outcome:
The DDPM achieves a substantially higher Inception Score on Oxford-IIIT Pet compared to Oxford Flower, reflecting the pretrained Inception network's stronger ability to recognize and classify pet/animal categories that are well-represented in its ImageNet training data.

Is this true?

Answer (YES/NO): YES